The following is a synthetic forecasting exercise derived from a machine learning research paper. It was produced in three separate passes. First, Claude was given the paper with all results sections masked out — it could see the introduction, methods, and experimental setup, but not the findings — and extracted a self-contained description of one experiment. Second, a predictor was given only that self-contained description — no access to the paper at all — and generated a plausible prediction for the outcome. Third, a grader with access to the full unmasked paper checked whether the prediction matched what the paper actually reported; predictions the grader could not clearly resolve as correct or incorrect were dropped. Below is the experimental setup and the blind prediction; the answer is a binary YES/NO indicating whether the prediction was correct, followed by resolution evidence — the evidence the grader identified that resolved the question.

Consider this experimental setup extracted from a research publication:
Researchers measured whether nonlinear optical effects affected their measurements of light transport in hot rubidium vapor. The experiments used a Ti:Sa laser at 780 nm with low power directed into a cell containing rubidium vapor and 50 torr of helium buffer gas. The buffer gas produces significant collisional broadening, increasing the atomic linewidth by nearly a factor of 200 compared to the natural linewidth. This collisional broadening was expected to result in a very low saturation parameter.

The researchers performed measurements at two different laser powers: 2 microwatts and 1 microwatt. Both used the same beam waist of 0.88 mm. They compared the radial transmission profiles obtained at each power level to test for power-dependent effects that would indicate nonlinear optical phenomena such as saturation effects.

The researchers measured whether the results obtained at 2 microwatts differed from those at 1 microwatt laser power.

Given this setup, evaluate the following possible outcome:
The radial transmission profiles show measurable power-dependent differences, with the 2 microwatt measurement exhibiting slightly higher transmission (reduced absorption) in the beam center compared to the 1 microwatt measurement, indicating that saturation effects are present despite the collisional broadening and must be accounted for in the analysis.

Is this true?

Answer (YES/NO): NO